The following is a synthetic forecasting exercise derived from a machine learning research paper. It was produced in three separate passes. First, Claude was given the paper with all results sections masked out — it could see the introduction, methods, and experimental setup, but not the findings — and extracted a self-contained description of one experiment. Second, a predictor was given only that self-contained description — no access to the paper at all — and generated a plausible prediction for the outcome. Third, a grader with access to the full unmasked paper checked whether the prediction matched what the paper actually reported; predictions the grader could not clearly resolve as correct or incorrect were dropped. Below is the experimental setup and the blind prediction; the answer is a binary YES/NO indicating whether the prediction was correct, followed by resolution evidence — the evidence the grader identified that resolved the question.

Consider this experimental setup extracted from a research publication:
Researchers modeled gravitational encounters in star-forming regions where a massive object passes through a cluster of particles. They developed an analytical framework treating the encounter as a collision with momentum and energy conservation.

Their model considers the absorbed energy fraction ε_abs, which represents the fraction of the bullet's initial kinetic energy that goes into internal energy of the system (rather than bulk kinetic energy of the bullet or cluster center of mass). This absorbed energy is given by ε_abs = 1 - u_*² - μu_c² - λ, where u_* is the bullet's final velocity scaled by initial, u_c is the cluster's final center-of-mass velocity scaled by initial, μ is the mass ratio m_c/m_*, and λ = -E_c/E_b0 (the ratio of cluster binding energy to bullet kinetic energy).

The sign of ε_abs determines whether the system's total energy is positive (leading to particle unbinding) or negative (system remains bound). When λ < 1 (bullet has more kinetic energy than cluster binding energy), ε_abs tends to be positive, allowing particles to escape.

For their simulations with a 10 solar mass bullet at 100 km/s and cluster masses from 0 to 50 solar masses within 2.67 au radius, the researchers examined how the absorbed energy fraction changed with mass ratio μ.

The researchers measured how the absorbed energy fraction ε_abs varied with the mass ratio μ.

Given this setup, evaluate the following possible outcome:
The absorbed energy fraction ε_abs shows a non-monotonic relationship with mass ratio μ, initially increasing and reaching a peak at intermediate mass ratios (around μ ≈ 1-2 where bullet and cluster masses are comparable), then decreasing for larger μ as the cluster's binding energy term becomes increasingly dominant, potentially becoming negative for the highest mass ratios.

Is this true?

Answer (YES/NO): YES